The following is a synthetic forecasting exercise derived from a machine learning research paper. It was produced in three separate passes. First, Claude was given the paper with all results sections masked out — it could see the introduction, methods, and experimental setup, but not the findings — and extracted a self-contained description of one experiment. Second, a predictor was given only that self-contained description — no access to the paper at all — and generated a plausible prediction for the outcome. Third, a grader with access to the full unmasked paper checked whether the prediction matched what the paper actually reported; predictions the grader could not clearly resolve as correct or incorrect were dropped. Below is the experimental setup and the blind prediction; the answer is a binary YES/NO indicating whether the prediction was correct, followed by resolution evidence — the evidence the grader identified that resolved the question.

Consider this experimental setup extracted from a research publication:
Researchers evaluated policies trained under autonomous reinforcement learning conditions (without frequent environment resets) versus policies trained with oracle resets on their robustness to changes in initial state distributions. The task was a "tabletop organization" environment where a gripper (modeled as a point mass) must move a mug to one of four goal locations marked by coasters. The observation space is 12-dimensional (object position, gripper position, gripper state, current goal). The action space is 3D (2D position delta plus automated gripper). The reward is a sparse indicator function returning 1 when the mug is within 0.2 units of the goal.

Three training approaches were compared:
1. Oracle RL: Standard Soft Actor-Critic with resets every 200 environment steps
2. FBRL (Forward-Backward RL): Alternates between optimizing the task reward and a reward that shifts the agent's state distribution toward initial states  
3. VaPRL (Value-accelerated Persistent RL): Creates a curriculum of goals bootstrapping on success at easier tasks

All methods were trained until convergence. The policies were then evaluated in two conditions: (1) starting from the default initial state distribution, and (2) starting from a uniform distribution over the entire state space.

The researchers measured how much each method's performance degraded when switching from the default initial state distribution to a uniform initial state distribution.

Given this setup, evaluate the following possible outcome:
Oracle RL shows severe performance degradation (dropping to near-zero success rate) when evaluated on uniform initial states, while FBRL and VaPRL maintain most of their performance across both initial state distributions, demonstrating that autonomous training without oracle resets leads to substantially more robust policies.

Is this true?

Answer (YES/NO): NO